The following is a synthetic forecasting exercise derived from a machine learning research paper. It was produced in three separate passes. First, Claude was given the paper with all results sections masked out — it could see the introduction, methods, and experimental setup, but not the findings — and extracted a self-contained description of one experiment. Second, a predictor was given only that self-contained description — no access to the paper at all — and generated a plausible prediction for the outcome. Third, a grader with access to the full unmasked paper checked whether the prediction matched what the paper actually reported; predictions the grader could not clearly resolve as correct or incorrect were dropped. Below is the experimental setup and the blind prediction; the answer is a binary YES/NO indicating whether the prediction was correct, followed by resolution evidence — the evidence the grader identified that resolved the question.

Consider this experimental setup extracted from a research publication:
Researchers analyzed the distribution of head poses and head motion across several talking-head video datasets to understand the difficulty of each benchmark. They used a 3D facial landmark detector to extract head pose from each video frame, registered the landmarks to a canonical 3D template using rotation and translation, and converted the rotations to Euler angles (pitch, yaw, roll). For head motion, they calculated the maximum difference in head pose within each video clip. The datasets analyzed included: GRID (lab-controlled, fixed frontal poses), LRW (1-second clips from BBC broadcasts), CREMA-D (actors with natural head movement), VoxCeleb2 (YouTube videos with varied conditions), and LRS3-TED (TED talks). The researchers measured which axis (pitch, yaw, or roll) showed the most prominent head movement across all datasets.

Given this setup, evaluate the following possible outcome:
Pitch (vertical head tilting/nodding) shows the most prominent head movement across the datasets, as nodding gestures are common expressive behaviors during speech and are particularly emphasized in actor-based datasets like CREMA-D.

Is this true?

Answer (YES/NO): NO